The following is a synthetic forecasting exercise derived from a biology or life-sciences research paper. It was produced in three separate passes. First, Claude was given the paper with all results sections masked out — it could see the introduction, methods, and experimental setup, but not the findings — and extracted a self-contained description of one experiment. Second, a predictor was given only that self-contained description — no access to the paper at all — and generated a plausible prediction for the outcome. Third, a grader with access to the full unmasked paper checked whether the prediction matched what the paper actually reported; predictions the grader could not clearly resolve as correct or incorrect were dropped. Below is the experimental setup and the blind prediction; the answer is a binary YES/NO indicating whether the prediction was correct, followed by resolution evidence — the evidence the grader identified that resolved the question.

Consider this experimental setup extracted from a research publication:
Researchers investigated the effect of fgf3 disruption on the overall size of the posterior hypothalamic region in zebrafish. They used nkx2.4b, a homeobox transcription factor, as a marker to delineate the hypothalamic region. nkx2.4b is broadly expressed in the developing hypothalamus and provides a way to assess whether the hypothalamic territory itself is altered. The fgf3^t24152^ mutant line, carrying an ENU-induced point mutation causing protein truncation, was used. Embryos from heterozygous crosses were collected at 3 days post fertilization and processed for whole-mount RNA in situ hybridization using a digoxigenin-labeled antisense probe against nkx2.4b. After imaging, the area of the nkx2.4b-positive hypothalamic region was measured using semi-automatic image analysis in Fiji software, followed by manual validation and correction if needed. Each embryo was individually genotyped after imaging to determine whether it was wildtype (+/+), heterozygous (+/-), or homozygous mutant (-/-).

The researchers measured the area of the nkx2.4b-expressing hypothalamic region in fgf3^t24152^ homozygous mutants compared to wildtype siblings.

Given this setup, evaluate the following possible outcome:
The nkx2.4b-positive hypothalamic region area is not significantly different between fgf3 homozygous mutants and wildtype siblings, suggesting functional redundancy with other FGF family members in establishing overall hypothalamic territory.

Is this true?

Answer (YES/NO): NO